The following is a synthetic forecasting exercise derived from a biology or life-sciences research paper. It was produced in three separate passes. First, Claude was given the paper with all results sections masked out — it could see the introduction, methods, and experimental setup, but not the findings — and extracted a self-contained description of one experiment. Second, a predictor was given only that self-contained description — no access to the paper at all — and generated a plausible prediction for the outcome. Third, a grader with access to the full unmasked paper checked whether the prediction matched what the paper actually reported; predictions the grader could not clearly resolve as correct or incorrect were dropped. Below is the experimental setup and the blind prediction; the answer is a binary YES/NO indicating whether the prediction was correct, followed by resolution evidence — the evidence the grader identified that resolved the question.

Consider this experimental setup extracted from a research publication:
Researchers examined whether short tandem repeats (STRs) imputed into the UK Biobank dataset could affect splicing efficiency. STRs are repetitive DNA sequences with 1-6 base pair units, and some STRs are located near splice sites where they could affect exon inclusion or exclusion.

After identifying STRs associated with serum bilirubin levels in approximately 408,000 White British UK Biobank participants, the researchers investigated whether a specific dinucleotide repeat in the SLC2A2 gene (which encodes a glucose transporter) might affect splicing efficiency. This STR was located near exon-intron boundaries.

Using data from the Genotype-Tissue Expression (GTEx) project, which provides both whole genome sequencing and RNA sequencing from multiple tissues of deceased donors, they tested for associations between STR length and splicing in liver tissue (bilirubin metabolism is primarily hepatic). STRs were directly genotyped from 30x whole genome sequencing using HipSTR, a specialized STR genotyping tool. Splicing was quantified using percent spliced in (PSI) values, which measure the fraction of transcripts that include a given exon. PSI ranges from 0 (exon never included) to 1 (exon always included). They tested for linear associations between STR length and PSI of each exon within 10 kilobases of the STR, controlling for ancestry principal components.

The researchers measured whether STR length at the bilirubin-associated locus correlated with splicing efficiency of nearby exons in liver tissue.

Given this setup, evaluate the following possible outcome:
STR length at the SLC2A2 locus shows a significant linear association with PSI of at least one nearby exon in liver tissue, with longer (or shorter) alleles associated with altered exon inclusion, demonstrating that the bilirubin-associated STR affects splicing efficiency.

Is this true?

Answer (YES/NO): YES